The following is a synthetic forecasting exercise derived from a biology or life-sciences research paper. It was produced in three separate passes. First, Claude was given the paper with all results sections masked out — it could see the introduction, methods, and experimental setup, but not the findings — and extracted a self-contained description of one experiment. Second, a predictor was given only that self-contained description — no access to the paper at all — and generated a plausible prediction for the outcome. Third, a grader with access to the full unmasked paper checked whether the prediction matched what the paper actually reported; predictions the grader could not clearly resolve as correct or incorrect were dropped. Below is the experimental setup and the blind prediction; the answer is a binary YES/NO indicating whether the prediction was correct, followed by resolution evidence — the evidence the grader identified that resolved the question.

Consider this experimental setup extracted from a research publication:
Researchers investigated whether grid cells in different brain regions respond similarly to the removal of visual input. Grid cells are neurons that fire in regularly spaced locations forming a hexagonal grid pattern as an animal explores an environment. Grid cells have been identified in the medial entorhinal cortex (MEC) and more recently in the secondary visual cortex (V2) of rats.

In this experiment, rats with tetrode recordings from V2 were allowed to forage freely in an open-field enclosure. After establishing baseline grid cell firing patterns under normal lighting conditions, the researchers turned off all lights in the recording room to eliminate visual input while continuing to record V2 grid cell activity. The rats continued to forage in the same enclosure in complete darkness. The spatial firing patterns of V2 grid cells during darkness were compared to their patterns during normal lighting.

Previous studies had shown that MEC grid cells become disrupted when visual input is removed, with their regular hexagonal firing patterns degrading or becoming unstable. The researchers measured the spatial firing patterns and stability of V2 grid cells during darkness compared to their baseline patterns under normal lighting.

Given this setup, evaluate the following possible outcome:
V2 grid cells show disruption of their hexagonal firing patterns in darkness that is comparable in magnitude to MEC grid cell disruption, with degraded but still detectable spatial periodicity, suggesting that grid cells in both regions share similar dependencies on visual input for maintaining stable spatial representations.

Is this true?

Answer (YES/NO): NO